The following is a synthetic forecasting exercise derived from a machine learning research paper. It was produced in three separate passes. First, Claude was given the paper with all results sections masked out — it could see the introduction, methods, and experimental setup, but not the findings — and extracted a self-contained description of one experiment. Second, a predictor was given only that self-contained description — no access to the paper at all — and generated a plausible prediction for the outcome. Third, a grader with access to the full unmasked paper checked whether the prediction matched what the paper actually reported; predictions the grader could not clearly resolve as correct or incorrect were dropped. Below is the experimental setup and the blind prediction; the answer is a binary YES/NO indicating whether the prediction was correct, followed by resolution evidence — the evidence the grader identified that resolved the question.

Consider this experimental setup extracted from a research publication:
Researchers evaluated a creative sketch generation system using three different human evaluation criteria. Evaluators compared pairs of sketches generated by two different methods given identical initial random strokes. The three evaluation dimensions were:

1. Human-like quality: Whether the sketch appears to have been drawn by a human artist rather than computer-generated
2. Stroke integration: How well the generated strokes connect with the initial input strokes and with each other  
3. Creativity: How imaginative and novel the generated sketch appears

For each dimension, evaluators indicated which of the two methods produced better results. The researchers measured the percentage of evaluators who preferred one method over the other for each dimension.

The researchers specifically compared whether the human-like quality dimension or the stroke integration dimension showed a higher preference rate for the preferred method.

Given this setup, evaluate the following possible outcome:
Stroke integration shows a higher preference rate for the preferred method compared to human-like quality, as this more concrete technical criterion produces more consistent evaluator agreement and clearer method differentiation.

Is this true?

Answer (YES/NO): NO